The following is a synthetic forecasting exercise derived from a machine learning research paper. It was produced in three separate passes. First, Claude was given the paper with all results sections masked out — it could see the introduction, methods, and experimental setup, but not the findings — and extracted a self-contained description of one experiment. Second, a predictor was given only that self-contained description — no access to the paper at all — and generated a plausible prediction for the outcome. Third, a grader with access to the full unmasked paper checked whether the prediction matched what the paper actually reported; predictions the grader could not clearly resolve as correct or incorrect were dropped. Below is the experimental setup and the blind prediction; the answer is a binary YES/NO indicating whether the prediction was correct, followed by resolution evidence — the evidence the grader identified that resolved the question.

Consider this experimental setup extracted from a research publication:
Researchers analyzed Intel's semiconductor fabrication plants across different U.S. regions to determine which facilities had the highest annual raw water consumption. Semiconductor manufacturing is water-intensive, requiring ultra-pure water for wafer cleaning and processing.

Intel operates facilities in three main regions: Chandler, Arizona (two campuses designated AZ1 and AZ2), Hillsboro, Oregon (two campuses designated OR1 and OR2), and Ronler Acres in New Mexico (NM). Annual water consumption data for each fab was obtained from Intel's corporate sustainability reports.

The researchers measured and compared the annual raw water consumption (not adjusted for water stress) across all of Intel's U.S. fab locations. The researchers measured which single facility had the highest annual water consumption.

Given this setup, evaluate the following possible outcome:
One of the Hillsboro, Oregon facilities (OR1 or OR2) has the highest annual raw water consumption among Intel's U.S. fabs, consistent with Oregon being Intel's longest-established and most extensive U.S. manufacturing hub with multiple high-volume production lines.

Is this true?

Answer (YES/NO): YES